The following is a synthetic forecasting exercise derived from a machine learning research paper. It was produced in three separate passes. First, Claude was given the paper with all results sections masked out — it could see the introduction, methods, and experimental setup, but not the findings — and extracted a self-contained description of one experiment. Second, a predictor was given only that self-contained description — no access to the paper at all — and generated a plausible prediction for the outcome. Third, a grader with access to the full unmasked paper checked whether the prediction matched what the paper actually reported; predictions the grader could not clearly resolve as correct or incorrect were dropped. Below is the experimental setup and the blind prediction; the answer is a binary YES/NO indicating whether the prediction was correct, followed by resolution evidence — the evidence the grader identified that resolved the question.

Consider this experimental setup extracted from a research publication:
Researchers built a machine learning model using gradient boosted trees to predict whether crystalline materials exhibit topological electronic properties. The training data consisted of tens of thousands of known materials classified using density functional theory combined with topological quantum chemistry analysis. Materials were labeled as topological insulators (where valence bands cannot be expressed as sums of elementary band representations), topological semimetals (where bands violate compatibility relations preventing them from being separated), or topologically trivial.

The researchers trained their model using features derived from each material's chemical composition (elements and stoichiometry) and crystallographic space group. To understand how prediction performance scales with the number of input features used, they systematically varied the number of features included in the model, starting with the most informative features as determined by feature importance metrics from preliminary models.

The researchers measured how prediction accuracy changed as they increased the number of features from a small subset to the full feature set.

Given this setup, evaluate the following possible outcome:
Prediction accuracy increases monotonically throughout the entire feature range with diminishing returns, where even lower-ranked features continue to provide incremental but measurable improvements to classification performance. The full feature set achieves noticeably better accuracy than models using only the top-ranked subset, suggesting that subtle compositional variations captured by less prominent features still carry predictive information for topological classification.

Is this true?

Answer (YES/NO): NO